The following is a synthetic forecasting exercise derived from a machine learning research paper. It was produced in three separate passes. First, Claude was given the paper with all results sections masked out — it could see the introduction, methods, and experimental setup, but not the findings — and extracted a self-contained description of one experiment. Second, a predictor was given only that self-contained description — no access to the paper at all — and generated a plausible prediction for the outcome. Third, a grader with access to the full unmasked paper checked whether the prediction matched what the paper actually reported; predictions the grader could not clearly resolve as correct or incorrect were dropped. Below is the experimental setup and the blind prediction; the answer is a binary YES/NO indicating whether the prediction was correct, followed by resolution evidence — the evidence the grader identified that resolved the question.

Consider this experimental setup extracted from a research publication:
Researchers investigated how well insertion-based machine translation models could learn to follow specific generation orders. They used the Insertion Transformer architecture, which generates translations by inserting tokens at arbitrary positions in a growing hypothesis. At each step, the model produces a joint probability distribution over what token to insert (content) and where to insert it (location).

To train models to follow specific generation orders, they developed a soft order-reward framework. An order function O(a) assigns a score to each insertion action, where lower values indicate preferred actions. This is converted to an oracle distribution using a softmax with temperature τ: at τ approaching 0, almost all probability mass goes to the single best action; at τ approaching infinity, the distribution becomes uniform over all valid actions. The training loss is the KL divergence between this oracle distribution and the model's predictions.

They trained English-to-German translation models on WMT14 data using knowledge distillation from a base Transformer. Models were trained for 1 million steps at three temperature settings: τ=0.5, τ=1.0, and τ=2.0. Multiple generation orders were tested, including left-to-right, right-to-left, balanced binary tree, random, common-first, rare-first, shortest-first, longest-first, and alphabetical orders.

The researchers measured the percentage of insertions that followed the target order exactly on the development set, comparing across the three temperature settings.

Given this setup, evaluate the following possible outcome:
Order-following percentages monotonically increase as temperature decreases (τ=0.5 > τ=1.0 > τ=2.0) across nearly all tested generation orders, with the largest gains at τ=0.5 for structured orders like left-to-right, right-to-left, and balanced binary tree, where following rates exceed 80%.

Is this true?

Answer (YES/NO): YES